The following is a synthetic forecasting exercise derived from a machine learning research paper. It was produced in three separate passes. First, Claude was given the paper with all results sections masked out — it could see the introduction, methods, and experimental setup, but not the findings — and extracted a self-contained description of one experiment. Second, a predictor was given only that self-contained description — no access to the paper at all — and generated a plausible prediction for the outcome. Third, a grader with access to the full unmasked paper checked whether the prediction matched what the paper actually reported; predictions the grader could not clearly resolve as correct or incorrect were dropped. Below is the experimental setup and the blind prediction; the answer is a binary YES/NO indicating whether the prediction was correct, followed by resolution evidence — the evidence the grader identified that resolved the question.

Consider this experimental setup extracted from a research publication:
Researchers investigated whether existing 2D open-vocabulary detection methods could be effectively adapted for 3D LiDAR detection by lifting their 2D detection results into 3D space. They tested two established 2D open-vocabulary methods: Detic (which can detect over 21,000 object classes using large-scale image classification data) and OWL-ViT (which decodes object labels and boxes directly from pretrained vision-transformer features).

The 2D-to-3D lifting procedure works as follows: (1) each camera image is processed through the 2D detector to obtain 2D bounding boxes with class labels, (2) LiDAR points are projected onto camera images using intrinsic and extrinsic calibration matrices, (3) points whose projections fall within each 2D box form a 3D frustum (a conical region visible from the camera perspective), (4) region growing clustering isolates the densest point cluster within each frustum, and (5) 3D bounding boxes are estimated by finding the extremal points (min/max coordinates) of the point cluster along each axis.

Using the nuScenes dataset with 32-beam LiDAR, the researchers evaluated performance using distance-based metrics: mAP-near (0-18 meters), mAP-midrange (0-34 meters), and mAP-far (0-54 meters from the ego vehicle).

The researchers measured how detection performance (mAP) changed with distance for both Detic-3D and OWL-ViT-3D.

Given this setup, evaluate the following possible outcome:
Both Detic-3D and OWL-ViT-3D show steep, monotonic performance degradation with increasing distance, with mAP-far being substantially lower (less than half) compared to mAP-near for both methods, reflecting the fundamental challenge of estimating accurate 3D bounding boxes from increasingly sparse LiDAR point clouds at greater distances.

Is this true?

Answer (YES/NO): YES